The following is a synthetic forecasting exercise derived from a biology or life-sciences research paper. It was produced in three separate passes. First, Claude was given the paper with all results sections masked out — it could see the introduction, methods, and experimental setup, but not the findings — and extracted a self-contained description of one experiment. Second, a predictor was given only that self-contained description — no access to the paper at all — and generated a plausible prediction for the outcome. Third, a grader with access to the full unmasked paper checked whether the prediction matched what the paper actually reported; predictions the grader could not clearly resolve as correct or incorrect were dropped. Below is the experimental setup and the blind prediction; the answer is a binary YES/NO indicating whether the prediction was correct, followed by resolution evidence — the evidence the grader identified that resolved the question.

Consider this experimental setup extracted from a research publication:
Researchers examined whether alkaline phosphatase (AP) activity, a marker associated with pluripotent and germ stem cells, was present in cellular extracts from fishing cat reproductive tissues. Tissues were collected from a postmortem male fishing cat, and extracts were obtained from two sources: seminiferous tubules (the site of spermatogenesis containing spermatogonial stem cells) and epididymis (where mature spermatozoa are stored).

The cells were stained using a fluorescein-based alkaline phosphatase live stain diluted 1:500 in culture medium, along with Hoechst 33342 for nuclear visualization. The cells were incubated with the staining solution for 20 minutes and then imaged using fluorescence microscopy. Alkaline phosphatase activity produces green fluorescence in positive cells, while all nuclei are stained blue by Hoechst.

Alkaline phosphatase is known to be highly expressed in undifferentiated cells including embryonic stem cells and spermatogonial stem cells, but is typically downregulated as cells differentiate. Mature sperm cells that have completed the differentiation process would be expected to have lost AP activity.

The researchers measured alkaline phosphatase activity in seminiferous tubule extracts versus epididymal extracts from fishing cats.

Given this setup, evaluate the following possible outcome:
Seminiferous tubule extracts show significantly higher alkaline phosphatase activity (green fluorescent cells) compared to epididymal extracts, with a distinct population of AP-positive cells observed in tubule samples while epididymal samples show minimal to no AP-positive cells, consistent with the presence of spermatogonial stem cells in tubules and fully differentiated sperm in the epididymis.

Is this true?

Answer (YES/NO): YES